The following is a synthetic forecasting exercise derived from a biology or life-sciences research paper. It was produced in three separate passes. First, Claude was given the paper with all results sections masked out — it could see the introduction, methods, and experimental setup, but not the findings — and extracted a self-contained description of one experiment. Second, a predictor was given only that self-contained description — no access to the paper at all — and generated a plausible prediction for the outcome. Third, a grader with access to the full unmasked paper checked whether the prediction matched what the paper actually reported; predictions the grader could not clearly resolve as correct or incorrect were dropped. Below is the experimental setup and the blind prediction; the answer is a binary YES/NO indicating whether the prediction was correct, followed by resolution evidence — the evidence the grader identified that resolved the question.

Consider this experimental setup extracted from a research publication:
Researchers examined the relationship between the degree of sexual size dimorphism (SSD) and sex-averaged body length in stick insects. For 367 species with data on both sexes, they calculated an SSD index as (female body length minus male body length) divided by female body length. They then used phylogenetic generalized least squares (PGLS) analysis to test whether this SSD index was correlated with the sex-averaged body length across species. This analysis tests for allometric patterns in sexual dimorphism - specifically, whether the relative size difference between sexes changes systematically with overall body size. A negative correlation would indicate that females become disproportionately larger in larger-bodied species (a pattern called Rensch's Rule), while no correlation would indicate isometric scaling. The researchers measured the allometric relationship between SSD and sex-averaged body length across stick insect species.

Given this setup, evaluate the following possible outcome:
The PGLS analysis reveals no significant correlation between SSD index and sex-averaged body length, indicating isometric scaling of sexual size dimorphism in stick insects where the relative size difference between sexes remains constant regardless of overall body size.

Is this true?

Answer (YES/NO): NO